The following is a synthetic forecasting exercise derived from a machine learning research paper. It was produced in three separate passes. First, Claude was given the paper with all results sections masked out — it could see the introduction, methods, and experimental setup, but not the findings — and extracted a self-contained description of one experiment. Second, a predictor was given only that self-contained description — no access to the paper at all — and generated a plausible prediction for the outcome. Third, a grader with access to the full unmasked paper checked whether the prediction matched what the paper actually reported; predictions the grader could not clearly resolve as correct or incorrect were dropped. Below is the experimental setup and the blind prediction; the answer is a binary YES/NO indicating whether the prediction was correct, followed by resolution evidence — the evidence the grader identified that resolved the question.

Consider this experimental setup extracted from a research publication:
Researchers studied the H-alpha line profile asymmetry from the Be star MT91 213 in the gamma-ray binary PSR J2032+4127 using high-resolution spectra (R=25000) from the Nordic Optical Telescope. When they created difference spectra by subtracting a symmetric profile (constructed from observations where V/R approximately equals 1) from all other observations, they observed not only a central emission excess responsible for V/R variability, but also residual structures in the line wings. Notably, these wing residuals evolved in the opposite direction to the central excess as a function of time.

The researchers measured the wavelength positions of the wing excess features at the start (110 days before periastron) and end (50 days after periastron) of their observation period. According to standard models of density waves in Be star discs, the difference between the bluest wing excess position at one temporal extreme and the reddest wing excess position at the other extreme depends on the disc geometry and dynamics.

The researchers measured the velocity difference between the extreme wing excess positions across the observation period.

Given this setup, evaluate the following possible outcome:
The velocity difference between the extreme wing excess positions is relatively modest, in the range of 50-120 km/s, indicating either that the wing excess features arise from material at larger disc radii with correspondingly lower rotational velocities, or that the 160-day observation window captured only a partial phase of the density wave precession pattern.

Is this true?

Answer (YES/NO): NO